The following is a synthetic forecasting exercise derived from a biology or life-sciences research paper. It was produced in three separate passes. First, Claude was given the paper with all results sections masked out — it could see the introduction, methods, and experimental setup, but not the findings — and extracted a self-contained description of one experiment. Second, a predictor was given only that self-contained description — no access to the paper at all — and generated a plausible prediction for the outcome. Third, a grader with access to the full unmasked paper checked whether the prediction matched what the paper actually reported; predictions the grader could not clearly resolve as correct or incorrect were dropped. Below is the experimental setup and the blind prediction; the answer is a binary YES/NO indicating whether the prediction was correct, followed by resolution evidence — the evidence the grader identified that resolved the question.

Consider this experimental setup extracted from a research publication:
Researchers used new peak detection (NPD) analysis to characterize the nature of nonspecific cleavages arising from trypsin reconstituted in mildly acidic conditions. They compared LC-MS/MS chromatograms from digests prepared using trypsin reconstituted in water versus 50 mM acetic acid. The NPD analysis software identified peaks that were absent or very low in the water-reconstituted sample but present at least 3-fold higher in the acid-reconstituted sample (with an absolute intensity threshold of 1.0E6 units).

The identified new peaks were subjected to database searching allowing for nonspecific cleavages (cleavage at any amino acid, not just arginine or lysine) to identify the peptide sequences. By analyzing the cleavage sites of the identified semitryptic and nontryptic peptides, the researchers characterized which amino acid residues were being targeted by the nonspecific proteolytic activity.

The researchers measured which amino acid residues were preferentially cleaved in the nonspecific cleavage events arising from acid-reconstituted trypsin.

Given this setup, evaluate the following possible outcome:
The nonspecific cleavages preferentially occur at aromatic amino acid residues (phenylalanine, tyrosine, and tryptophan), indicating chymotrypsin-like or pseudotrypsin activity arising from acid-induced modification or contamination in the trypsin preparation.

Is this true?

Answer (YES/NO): YES